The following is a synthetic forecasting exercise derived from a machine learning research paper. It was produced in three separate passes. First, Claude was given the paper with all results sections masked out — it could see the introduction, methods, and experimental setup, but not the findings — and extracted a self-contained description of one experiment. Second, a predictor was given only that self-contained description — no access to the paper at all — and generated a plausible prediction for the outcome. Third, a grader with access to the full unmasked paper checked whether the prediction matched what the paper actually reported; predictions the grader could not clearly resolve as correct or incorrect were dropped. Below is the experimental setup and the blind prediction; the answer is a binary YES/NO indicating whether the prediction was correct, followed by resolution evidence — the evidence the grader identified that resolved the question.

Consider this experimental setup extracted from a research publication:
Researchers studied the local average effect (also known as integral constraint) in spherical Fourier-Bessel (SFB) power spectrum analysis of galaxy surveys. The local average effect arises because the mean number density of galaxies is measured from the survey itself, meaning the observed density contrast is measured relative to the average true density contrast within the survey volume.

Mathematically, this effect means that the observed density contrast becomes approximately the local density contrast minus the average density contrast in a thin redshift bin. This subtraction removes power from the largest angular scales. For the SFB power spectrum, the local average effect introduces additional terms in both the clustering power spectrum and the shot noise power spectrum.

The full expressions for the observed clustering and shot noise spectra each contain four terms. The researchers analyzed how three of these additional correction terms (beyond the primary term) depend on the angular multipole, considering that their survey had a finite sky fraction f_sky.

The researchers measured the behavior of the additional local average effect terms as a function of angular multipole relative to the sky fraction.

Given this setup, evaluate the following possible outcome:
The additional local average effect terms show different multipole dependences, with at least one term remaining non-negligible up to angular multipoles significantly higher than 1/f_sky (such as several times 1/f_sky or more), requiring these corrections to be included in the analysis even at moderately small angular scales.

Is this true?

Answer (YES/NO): NO